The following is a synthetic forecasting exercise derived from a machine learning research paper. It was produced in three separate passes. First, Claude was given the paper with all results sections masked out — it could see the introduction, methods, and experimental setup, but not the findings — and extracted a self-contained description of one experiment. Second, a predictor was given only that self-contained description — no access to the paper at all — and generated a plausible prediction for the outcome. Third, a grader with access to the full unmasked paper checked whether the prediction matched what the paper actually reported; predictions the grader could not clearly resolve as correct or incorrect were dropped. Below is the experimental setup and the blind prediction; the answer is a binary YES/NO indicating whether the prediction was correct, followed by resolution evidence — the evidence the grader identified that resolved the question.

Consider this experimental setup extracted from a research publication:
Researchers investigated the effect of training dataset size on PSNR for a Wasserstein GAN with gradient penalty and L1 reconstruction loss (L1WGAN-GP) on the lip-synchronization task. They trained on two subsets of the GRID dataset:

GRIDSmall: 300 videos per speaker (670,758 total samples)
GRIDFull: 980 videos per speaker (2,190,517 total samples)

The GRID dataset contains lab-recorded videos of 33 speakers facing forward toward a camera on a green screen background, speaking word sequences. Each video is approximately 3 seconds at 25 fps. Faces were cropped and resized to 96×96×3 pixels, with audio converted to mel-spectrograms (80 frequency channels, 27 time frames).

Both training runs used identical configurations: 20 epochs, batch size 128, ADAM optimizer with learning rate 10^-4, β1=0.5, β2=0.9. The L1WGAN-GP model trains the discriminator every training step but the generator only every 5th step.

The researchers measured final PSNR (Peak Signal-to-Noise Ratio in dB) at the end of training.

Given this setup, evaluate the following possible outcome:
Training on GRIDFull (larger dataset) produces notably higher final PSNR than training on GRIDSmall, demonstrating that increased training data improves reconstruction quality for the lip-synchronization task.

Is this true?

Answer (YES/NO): NO